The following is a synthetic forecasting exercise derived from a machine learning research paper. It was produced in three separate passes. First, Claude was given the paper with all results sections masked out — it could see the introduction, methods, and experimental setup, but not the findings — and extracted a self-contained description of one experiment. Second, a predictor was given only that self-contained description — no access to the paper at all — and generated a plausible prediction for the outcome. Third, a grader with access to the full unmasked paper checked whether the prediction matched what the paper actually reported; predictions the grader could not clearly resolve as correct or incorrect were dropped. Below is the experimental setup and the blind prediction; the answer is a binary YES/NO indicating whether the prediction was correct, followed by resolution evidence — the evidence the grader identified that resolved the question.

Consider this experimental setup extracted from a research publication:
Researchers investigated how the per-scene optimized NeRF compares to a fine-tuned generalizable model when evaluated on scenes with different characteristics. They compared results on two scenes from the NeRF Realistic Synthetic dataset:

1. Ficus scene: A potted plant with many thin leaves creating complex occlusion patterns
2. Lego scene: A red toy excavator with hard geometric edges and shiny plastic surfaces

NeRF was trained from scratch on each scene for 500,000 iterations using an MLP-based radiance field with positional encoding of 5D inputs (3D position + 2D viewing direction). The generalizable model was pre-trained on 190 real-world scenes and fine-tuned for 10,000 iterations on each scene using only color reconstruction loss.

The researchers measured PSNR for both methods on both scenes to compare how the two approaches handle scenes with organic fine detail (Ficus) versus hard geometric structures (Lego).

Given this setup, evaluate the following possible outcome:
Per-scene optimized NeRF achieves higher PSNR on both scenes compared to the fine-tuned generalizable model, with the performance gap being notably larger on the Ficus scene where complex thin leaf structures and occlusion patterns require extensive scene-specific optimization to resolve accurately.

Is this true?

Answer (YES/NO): NO